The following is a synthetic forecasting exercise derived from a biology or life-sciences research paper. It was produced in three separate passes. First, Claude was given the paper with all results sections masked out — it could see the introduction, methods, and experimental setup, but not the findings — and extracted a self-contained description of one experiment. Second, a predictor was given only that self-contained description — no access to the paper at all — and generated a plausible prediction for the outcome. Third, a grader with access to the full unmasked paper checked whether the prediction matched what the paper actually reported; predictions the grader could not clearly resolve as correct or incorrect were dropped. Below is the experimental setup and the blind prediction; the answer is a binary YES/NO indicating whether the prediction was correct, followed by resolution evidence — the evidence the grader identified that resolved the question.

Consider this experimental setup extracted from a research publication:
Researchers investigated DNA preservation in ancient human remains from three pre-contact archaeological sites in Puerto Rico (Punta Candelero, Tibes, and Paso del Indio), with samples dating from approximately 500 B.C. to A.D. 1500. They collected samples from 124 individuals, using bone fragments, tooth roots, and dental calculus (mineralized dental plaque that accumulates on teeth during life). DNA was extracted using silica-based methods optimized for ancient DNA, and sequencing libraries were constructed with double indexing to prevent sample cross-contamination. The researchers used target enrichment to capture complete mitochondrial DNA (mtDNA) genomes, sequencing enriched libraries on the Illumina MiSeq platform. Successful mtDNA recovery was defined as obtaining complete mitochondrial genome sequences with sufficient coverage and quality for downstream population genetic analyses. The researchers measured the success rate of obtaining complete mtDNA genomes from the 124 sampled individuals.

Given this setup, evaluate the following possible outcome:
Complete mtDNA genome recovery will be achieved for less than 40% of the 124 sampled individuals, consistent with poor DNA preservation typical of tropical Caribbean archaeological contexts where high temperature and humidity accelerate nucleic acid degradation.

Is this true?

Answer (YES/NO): YES